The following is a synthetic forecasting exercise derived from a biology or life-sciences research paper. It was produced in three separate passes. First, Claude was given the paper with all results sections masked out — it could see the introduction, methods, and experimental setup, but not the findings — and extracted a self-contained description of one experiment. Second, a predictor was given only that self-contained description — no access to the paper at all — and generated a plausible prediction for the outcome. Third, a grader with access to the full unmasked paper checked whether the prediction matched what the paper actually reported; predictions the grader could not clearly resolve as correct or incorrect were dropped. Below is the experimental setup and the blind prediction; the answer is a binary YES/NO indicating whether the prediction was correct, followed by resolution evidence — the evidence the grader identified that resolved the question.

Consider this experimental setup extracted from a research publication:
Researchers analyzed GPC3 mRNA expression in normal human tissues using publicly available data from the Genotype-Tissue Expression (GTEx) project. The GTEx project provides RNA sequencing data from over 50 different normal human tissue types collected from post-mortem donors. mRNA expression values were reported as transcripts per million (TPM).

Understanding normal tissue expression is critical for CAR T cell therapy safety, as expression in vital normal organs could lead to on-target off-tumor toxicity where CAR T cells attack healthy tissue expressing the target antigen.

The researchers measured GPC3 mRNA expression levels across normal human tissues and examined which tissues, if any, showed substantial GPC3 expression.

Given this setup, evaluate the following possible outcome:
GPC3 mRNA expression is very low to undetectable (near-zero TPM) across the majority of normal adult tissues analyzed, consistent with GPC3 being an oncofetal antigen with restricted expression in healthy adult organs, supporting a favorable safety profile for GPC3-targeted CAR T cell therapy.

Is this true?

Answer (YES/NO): YES